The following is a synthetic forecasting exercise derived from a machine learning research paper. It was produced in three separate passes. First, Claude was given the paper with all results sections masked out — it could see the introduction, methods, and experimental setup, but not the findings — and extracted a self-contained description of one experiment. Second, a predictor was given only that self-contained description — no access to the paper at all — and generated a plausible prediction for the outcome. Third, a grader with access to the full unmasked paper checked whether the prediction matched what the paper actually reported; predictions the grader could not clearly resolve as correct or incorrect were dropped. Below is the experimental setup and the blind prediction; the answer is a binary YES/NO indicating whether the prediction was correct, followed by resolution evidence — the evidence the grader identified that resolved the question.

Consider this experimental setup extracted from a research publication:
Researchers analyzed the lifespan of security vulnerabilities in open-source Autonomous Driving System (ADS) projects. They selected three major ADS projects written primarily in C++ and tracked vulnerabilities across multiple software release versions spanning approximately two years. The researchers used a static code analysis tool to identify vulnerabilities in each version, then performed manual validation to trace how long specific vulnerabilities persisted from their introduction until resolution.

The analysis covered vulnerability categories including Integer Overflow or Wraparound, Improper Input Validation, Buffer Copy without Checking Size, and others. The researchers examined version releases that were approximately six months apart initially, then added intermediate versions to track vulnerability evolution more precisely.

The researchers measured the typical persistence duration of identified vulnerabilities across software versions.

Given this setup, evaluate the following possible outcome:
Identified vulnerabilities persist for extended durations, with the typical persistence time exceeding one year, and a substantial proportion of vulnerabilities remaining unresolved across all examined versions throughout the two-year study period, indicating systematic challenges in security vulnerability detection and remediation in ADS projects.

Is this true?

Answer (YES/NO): NO